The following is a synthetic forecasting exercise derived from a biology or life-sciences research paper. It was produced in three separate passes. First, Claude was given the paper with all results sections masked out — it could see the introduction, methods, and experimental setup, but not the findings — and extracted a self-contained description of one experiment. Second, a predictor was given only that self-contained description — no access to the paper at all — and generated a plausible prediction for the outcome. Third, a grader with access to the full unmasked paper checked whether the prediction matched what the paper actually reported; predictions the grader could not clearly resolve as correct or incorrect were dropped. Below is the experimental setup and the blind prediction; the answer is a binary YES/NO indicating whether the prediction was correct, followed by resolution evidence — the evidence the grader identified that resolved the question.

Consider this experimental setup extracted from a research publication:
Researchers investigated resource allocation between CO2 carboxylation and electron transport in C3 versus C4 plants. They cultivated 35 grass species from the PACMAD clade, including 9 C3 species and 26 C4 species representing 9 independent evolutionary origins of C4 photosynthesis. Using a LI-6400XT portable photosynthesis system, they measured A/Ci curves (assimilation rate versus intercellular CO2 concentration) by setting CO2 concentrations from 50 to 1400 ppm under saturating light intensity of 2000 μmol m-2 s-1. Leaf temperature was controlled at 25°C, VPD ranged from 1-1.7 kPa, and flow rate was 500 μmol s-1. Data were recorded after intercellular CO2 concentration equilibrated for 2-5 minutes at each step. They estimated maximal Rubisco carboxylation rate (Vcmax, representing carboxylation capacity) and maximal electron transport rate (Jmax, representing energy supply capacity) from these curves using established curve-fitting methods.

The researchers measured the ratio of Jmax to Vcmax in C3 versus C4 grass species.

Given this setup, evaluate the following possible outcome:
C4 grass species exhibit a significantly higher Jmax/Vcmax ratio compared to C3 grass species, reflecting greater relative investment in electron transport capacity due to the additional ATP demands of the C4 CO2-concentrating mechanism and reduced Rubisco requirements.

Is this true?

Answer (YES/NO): YES